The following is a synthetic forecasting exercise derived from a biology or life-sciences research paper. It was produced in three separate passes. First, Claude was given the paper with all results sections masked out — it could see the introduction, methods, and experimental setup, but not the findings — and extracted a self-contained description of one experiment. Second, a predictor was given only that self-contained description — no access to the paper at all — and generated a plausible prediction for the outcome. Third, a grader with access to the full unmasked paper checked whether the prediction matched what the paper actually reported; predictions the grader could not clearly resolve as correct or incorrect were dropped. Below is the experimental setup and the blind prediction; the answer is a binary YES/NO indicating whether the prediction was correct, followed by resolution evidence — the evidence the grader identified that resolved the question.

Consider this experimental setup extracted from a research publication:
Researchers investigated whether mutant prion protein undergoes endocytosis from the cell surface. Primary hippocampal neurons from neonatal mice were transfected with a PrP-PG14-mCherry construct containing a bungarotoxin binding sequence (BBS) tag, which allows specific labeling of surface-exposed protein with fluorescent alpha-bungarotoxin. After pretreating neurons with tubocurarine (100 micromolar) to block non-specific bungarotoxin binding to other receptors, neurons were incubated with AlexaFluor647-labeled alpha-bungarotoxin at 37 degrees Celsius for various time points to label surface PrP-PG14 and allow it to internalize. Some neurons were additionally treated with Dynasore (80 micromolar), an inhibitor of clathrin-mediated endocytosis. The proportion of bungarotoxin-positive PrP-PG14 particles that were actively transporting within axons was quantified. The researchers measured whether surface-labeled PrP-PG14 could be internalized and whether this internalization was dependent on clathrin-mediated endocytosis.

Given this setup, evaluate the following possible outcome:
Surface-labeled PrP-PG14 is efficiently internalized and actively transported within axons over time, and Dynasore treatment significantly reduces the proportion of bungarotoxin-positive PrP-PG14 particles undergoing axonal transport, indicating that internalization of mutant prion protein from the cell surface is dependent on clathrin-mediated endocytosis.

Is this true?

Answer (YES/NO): NO